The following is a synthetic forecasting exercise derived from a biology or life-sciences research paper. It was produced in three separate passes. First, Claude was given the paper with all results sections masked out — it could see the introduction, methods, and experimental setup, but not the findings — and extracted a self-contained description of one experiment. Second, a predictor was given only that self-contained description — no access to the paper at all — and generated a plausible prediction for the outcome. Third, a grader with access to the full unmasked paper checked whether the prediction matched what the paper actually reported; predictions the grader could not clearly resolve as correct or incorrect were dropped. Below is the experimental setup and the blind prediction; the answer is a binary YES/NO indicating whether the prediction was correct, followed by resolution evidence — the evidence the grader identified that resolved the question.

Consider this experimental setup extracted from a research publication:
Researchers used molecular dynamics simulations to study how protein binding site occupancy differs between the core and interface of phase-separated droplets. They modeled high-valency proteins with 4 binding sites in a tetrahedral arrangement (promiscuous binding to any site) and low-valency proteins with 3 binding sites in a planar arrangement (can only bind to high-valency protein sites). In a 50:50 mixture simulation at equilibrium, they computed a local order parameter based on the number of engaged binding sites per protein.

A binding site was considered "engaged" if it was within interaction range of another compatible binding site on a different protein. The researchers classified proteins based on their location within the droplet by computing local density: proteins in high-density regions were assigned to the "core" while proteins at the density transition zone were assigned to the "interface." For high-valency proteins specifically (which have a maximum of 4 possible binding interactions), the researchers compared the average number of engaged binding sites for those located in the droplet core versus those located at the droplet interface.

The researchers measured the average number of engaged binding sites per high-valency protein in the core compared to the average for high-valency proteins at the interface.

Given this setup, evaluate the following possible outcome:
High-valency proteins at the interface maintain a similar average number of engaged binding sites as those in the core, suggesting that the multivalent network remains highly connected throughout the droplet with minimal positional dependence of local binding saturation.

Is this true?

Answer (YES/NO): NO